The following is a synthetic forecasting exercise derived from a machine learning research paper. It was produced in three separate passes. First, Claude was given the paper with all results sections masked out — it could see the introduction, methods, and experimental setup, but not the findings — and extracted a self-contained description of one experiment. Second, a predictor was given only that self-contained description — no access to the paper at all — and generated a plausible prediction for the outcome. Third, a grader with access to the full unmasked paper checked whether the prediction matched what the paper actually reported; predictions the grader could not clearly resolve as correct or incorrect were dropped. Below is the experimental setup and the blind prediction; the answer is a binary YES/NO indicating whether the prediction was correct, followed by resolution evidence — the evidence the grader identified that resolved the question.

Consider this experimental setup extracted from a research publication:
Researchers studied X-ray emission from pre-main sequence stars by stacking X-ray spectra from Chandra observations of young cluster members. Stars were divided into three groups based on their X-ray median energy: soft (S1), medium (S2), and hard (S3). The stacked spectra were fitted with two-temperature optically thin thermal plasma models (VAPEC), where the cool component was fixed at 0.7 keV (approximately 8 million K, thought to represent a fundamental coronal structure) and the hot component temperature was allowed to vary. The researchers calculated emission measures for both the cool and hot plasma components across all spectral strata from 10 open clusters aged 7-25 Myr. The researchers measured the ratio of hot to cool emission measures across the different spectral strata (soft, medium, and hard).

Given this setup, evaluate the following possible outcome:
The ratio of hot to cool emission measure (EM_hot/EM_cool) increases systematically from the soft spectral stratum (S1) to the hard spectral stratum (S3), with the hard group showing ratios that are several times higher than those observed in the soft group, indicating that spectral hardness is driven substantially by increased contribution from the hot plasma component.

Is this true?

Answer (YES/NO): NO